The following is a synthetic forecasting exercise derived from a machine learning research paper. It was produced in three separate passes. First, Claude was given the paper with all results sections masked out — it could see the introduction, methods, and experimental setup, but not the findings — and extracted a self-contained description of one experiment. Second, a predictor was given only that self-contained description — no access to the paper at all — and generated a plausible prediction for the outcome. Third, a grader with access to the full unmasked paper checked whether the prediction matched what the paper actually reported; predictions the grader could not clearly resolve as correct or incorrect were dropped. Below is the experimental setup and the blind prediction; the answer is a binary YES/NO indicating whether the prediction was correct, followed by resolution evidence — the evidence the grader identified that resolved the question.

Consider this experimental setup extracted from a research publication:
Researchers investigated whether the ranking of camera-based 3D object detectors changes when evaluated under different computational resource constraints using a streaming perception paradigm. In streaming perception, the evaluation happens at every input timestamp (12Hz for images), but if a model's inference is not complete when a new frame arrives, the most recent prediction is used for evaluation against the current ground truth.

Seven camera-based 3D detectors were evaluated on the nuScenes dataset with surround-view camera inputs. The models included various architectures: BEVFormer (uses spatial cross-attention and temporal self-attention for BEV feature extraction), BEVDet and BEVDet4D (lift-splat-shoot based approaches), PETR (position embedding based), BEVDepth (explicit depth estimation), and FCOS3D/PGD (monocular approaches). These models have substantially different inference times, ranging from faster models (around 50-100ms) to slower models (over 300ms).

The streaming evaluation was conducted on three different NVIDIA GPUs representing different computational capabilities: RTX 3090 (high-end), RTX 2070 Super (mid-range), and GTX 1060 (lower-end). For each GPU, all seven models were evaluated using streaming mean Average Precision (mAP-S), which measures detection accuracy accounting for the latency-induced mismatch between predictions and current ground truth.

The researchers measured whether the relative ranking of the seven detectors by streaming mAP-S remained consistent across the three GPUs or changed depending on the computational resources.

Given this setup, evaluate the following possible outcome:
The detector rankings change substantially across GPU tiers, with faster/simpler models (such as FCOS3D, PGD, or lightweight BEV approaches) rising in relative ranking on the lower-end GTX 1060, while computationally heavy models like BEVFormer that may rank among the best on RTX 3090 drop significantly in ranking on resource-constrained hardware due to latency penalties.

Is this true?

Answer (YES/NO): NO